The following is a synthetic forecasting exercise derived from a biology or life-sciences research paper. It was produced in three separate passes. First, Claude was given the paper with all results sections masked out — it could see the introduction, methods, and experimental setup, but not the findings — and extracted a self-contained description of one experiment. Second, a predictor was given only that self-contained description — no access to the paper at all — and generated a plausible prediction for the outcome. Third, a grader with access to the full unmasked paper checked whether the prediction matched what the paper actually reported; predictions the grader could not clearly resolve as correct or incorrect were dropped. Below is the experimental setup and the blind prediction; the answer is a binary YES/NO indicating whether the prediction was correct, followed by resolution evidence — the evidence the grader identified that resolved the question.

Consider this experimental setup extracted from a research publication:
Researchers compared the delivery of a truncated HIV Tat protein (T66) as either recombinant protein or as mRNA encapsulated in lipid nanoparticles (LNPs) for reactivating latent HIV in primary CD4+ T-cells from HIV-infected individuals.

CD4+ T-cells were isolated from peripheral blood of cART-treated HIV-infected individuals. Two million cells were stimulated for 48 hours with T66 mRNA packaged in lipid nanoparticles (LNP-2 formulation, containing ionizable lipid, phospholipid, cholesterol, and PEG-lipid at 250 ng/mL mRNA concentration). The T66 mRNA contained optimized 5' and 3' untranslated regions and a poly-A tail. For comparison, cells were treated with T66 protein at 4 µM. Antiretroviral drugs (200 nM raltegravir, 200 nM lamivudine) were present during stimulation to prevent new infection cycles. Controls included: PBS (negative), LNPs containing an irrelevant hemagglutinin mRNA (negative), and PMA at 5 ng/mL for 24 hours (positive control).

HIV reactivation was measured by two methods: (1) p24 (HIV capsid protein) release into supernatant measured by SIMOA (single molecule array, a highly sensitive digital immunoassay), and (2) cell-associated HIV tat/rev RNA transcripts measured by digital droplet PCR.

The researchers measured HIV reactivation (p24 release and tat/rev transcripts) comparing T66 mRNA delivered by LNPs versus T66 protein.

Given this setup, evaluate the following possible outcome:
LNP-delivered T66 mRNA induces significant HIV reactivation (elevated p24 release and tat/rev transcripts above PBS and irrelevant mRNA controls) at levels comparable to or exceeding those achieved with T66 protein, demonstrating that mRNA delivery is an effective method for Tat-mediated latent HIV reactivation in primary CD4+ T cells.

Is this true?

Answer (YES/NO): YES